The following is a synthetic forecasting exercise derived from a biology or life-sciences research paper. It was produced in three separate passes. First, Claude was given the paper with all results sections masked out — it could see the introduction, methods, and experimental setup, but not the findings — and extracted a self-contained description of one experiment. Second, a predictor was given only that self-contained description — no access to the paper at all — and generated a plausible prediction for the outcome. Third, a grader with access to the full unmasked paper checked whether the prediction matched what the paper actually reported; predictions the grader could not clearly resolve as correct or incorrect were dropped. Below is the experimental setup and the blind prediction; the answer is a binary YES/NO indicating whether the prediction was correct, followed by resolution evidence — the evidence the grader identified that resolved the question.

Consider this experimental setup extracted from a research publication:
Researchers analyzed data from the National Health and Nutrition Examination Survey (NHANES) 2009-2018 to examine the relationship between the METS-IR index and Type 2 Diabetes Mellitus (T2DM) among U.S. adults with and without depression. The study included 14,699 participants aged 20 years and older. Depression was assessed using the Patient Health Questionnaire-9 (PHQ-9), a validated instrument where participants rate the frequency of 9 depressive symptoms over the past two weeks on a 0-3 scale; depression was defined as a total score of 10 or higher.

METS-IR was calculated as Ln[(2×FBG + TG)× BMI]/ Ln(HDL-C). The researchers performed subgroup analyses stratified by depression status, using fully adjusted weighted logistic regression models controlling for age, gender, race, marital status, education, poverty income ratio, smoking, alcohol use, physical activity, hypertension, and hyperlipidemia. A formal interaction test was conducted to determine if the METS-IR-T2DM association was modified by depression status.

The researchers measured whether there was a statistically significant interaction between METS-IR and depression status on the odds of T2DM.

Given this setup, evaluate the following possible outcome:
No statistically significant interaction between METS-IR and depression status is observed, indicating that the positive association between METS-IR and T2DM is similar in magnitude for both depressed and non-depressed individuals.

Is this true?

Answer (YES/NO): YES